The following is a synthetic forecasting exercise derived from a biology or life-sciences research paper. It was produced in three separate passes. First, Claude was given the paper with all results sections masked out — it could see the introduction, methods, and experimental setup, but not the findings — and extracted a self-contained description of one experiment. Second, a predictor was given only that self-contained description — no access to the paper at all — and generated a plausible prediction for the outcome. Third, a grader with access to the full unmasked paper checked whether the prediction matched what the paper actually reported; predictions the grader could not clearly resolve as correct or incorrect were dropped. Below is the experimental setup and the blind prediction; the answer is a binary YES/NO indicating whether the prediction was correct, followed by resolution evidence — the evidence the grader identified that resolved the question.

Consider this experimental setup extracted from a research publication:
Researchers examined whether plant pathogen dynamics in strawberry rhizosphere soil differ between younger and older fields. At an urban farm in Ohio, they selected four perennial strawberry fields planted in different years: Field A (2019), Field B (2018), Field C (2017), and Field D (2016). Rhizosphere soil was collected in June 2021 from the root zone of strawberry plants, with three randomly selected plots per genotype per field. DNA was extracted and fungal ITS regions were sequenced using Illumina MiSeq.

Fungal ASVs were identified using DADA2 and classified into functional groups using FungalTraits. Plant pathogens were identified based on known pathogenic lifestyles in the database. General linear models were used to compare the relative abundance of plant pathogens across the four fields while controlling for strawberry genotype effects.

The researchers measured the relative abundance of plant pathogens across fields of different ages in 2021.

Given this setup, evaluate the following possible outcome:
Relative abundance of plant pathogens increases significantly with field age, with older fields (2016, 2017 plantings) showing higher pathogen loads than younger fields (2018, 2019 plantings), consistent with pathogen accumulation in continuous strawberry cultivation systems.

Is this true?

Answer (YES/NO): YES